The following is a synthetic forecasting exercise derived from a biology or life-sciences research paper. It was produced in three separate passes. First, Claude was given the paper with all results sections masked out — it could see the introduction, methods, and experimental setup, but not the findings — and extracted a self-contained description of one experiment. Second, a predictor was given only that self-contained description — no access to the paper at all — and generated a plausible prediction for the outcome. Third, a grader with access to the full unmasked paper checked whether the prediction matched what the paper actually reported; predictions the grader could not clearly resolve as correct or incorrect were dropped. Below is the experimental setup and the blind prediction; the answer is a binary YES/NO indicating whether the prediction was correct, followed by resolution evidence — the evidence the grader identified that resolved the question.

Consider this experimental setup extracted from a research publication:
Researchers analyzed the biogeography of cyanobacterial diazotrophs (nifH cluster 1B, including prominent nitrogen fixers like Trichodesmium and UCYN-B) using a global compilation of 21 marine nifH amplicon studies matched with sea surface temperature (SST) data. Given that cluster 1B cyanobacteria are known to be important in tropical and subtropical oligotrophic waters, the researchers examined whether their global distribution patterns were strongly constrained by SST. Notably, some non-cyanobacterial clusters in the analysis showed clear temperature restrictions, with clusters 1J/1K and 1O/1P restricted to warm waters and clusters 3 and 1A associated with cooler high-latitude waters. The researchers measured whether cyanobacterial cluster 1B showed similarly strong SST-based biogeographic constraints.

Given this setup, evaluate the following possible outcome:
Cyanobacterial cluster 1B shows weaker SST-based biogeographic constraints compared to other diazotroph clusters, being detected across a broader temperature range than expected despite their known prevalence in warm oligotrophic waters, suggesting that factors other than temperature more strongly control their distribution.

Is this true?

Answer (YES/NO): YES